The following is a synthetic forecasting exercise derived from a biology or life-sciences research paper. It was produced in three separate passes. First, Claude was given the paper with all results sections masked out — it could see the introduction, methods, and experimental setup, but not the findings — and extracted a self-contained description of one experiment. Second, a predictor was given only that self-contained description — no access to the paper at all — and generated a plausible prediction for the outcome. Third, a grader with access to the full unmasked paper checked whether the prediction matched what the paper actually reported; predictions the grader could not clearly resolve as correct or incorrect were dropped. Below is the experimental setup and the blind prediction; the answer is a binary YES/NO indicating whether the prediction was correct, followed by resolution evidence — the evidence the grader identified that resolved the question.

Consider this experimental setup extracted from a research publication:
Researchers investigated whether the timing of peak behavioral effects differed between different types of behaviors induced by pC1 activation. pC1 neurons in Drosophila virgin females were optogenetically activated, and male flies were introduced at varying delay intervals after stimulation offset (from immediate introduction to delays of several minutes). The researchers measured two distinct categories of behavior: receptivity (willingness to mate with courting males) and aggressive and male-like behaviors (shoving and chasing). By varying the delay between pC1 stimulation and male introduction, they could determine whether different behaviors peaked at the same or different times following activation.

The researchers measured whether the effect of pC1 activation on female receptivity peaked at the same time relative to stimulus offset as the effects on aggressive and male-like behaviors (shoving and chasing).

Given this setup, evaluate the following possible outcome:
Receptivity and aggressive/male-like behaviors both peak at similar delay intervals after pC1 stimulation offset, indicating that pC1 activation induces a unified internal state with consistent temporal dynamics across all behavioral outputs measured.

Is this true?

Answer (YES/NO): NO